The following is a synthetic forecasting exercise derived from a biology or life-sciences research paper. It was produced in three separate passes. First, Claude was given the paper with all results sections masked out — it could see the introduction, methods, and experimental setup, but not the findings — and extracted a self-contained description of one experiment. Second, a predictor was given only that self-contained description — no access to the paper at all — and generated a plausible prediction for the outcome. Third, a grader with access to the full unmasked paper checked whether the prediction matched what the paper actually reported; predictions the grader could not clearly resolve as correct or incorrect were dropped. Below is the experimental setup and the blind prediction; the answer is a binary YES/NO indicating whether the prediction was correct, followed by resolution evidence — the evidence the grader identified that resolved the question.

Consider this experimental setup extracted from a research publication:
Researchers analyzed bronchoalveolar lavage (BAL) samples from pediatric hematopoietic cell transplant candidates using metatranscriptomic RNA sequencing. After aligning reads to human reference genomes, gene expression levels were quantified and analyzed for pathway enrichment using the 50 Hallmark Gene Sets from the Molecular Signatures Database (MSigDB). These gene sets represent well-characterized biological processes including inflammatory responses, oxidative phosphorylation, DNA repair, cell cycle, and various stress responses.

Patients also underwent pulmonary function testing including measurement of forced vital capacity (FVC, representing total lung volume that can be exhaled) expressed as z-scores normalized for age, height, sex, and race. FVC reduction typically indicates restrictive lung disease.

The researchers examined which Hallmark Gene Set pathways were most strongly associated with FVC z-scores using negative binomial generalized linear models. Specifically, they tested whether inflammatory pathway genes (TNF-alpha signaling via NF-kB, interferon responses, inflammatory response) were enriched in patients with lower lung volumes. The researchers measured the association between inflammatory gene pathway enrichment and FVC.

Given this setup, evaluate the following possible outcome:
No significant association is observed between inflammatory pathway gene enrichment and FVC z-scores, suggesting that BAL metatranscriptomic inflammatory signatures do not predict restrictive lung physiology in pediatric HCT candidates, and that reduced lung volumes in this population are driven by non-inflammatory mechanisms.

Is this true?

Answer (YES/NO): NO